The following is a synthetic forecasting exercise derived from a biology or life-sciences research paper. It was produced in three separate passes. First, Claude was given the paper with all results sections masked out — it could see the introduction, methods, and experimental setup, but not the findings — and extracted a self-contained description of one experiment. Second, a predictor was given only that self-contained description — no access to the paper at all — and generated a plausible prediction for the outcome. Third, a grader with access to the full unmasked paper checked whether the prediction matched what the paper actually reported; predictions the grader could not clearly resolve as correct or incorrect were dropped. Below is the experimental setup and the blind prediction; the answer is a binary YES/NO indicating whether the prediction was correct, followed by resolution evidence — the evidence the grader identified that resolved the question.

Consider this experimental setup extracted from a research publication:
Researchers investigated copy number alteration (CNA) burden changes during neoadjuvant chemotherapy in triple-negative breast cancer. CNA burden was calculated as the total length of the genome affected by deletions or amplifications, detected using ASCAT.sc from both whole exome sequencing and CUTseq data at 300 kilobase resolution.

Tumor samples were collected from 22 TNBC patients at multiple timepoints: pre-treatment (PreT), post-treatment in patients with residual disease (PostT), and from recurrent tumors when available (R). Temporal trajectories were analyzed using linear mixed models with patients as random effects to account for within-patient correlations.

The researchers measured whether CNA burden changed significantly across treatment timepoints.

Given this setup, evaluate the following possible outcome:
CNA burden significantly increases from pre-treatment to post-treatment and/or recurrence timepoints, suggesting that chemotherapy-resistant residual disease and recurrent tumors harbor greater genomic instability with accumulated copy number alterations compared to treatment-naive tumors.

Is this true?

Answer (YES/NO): NO